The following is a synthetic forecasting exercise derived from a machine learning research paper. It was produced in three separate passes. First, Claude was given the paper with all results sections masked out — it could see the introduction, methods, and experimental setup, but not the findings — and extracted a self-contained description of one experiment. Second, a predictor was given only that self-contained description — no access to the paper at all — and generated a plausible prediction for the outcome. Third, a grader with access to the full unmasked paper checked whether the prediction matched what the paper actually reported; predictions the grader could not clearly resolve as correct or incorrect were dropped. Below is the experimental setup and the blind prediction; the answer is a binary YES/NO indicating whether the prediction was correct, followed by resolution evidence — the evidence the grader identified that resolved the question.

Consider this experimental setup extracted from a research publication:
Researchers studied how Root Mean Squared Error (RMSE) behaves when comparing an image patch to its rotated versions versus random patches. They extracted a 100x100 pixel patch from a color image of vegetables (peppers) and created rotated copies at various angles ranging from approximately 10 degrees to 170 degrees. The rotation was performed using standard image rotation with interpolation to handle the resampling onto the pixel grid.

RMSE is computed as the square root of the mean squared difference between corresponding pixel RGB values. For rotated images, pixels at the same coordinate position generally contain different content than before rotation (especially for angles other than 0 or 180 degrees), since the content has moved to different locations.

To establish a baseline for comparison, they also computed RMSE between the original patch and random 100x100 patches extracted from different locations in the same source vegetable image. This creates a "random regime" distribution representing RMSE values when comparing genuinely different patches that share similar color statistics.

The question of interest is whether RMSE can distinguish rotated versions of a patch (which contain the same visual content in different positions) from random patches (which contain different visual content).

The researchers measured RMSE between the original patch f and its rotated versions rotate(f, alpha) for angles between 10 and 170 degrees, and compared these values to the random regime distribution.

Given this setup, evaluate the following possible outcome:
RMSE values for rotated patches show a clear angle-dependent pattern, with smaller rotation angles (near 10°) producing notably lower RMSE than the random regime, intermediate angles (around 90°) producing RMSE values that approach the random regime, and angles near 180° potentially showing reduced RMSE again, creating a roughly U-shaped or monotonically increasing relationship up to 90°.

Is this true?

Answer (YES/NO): NO